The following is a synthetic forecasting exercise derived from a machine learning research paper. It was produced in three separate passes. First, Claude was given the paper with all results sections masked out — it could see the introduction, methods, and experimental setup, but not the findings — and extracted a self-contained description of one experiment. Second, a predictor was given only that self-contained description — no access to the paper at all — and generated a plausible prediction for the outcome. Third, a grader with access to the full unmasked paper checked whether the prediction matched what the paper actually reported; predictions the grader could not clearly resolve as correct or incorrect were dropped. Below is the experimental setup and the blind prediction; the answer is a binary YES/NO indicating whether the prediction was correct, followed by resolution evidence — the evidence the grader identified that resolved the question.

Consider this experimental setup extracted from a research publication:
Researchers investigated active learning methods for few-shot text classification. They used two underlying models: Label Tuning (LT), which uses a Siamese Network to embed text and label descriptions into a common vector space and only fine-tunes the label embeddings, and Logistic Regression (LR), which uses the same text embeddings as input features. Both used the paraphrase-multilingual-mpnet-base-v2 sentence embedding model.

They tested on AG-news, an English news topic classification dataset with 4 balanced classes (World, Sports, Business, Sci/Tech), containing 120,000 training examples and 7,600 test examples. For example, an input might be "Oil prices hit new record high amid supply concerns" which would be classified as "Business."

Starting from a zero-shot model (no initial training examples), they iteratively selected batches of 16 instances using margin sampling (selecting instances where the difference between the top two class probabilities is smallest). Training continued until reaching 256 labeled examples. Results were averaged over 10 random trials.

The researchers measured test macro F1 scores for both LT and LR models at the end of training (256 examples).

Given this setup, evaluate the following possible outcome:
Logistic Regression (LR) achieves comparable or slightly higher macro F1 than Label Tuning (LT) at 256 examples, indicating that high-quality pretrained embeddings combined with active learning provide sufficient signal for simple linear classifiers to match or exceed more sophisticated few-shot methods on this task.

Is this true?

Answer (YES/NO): NO